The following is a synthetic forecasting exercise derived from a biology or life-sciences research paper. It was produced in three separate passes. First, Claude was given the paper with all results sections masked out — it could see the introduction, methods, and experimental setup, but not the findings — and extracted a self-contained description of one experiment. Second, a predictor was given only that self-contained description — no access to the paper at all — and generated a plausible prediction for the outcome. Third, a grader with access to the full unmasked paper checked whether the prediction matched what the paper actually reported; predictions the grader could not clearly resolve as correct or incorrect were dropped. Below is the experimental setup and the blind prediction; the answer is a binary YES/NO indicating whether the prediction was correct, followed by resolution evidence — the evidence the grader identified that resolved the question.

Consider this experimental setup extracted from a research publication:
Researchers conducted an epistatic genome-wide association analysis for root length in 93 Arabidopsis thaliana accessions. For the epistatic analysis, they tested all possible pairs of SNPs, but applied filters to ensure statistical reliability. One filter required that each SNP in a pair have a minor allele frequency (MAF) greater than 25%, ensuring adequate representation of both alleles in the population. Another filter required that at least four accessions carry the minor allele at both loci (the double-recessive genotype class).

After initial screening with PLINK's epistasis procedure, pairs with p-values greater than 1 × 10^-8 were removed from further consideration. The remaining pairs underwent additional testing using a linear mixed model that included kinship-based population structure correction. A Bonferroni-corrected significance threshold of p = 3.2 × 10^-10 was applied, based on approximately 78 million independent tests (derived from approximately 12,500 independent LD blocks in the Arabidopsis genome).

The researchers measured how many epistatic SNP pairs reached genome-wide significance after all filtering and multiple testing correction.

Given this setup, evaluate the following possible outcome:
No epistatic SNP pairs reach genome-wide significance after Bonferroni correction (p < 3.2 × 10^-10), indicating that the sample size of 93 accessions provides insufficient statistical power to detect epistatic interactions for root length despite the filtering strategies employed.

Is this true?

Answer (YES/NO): NO